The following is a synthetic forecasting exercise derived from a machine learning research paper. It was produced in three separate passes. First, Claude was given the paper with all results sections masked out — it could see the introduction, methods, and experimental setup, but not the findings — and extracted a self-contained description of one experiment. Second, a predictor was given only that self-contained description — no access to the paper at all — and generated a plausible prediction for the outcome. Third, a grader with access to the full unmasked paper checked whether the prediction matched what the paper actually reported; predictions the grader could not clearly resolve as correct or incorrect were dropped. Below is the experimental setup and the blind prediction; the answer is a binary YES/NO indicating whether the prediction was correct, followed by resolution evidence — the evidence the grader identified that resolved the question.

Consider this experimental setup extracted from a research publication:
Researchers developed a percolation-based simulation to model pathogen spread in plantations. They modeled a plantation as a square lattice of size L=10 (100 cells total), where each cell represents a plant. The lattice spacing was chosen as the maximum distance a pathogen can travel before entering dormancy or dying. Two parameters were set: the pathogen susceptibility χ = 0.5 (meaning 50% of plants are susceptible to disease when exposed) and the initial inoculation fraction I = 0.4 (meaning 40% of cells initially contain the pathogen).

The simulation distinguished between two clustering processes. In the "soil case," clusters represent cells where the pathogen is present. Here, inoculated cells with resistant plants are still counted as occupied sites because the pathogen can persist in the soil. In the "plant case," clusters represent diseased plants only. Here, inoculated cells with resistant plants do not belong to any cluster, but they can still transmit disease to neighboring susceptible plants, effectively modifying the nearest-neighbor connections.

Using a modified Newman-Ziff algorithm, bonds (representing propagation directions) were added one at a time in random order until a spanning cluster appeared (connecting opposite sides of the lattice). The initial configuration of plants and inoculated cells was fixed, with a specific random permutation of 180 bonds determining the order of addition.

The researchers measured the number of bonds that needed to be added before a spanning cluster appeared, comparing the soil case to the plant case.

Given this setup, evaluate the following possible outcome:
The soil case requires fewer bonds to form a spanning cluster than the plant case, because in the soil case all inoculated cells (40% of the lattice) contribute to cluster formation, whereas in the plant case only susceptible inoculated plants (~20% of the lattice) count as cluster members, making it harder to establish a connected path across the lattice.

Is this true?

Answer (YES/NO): YES